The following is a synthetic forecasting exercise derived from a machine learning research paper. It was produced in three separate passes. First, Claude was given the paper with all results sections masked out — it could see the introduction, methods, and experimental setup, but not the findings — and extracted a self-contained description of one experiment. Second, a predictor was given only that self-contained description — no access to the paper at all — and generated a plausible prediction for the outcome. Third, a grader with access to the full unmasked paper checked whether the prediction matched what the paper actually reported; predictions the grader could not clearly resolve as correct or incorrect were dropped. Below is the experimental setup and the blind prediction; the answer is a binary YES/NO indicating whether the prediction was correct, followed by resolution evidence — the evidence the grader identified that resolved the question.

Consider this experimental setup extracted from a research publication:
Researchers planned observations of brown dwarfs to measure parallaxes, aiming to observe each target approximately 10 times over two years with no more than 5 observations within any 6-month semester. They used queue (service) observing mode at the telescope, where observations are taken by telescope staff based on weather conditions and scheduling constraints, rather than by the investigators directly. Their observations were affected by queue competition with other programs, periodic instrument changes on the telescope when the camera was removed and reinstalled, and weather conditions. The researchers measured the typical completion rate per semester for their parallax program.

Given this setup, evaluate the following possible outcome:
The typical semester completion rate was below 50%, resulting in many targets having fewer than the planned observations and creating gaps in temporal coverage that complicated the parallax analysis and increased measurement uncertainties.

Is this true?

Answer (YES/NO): NO